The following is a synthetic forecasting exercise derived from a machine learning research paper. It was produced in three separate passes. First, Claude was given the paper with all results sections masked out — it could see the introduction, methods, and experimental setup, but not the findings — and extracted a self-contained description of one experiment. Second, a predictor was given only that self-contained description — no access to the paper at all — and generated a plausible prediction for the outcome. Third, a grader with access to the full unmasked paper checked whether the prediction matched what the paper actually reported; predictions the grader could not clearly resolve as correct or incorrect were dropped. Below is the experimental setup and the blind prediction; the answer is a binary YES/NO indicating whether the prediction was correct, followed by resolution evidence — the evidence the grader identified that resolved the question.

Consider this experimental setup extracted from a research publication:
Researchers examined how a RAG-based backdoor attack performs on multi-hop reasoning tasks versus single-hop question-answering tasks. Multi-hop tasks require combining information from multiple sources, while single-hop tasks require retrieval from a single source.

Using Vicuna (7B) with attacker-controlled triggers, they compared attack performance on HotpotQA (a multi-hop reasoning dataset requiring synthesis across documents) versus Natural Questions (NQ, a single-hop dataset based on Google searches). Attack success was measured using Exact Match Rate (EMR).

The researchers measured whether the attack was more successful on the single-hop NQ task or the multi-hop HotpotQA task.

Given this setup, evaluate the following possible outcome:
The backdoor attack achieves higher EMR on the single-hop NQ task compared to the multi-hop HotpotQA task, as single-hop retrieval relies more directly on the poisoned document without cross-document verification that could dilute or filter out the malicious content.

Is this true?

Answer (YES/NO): YES